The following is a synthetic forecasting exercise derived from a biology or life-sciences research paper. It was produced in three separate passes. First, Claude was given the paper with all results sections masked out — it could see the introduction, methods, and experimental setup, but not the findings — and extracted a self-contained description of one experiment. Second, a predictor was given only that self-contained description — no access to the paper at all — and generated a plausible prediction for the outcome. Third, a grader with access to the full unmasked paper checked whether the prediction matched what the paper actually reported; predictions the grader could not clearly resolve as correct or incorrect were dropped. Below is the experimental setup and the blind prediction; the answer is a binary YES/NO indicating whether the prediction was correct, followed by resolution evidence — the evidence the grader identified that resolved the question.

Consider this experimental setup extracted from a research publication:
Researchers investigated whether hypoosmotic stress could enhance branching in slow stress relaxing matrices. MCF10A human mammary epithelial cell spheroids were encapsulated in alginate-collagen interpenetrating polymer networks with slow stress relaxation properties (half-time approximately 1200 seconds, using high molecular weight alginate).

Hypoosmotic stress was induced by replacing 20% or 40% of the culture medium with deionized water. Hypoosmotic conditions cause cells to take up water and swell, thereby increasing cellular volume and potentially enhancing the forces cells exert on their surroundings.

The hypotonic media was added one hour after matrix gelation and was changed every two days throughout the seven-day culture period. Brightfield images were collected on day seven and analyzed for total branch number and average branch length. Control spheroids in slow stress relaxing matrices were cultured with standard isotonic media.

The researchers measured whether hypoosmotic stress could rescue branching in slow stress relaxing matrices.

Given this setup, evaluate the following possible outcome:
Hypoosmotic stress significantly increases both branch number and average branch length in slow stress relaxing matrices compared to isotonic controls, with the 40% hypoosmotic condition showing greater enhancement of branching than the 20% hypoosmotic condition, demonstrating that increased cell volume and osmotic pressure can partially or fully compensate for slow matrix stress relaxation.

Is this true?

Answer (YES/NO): NO